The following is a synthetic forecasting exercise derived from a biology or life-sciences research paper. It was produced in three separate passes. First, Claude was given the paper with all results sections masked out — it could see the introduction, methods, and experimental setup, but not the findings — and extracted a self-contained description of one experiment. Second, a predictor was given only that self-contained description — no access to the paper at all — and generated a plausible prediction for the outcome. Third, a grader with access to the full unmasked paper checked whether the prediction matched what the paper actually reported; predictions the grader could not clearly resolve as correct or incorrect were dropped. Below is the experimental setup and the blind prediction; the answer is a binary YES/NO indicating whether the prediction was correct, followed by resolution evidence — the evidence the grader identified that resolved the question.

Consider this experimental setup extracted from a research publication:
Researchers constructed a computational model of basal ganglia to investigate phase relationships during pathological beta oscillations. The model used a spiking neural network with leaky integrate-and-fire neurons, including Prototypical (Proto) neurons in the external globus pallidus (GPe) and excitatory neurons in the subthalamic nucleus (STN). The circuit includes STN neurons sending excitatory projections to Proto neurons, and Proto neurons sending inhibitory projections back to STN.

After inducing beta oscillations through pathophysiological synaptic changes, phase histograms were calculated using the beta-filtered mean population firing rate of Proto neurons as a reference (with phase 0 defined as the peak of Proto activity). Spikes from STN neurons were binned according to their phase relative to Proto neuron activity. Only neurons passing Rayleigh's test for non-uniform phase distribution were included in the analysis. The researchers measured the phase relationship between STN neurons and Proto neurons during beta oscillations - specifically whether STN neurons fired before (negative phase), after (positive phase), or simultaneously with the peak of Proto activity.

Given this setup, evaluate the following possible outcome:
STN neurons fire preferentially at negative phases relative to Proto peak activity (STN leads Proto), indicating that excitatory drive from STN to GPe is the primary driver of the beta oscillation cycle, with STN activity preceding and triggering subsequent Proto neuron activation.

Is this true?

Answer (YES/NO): NO